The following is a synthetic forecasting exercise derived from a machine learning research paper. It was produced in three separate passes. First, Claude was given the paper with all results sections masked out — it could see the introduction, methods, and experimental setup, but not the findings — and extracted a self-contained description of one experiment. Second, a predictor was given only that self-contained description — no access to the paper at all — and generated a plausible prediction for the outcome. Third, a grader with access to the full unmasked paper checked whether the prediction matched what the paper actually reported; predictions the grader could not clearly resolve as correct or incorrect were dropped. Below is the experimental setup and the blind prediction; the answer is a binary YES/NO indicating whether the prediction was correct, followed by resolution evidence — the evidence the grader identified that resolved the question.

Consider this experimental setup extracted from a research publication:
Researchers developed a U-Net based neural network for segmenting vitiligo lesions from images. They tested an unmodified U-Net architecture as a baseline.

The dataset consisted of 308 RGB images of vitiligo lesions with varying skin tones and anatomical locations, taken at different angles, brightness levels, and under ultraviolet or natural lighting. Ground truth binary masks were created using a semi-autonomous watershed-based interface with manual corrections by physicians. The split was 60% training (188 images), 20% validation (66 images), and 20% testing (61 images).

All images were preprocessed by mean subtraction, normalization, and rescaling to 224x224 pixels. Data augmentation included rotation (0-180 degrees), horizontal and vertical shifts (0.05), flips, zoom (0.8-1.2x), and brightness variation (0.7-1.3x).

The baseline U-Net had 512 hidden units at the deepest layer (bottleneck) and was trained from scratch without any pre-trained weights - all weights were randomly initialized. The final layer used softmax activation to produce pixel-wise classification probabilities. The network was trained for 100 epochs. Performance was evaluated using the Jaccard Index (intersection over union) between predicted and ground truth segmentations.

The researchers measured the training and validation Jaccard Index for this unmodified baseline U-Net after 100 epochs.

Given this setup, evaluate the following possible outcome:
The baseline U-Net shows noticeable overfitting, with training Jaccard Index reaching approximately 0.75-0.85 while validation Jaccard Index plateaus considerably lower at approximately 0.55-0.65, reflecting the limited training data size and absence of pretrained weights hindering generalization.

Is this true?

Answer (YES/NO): NO